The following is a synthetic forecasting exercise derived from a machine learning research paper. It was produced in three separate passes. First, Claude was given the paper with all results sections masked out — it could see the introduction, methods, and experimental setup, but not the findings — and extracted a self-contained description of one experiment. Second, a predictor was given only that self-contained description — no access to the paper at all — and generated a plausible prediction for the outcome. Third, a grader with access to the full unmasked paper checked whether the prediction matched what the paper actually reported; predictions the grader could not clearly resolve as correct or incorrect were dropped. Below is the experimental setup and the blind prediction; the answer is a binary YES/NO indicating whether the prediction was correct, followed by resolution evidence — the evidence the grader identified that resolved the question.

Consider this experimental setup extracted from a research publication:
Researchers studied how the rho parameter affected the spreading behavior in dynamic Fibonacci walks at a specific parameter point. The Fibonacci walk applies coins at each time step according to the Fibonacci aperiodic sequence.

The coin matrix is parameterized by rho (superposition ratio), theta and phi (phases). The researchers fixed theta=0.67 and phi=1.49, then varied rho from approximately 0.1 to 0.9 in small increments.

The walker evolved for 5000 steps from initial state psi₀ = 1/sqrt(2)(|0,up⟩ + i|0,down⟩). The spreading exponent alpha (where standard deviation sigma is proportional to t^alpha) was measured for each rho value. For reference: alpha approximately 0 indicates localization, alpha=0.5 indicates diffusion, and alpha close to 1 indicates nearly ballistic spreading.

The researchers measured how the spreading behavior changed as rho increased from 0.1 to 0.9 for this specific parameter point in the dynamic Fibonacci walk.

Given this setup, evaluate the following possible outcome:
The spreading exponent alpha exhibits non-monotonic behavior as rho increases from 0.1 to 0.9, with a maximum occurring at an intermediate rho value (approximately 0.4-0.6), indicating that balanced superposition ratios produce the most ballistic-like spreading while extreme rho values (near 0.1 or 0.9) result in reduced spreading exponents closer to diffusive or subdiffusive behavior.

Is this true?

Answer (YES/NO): NO